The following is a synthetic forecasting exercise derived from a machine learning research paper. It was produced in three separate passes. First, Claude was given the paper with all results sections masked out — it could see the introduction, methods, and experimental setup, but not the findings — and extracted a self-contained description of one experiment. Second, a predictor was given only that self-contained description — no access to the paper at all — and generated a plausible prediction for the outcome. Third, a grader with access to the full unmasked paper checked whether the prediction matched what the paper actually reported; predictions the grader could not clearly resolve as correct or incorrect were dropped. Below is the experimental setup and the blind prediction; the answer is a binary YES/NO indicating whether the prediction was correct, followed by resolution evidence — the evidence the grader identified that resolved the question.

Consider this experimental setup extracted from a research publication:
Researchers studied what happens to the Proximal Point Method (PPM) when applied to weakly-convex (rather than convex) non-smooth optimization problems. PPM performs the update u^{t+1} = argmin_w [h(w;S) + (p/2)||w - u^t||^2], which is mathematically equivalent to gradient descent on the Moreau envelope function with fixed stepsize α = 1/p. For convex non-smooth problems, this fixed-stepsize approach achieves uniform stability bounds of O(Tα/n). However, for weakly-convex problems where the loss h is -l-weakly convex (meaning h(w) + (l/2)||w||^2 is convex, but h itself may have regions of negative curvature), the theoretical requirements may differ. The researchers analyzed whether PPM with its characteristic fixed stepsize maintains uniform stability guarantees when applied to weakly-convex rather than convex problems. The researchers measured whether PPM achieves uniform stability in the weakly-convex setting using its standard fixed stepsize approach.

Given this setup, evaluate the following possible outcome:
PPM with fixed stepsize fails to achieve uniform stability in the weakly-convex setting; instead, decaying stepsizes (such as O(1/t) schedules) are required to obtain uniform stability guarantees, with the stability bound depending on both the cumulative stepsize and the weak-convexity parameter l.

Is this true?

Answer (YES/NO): YES